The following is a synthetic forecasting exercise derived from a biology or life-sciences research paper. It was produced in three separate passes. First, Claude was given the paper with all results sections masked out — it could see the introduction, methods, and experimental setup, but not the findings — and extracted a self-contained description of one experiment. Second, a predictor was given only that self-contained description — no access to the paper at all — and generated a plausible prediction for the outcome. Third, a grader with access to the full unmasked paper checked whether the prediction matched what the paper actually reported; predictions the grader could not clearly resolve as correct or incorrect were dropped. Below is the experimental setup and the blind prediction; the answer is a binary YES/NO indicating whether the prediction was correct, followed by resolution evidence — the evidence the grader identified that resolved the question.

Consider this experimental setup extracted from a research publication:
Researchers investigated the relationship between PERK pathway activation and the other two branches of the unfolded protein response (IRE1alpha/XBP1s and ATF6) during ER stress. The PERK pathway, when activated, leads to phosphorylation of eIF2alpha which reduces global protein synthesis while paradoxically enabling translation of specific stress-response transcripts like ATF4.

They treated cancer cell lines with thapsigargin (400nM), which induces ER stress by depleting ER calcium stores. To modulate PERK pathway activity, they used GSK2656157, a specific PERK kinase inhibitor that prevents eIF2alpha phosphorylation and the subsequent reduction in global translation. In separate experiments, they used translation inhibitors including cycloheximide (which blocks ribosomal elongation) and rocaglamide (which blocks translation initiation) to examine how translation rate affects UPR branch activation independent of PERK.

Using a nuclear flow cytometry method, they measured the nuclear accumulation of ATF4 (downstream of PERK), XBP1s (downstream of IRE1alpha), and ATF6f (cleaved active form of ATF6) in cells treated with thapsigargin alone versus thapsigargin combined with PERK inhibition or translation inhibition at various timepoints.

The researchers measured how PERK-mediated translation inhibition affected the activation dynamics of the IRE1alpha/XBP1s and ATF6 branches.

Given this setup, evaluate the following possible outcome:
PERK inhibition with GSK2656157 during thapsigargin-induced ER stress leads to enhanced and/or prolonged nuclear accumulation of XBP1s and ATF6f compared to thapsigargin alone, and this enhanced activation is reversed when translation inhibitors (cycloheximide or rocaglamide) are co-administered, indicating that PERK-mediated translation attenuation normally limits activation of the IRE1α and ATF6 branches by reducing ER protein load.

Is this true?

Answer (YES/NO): NO